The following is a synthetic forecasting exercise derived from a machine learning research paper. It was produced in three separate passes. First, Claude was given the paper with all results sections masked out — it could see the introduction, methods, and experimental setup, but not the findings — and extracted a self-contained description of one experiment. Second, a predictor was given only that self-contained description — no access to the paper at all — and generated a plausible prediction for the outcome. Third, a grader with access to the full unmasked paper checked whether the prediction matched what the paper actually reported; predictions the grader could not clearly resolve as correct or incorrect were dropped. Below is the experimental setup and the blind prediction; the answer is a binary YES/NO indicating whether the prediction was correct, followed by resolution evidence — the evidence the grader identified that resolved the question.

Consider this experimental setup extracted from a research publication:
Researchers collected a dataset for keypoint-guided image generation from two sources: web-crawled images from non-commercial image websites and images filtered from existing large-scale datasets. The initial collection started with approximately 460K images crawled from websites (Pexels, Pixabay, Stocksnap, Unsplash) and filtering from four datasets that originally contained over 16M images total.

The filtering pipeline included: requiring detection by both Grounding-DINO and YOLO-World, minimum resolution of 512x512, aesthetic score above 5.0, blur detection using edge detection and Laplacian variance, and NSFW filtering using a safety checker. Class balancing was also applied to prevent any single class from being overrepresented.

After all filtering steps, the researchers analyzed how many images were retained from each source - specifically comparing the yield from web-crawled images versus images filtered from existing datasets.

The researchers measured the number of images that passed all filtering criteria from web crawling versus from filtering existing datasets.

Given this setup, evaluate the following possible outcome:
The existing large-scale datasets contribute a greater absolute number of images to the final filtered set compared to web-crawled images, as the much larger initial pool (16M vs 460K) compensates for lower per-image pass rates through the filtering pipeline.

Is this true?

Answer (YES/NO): YES